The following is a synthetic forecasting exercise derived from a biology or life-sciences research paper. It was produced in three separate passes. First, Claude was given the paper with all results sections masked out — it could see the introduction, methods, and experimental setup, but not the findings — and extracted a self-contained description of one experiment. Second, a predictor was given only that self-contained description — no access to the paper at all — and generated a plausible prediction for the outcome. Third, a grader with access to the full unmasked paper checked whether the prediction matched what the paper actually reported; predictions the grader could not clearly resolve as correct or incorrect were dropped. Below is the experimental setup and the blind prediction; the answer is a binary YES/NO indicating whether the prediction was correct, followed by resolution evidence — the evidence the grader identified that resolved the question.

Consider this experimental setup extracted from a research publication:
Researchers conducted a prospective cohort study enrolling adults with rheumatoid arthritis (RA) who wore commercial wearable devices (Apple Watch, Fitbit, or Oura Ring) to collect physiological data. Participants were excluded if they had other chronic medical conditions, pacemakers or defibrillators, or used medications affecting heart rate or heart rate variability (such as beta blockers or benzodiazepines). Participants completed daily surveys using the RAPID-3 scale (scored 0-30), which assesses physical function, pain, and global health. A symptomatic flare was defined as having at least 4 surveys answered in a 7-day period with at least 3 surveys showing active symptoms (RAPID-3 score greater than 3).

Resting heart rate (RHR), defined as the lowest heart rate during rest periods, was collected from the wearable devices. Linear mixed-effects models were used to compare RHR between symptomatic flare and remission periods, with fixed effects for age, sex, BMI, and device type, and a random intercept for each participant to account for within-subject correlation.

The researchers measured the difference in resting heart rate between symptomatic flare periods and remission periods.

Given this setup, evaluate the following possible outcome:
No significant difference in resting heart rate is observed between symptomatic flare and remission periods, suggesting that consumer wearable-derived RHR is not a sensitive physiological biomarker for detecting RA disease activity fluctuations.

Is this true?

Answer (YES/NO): YES